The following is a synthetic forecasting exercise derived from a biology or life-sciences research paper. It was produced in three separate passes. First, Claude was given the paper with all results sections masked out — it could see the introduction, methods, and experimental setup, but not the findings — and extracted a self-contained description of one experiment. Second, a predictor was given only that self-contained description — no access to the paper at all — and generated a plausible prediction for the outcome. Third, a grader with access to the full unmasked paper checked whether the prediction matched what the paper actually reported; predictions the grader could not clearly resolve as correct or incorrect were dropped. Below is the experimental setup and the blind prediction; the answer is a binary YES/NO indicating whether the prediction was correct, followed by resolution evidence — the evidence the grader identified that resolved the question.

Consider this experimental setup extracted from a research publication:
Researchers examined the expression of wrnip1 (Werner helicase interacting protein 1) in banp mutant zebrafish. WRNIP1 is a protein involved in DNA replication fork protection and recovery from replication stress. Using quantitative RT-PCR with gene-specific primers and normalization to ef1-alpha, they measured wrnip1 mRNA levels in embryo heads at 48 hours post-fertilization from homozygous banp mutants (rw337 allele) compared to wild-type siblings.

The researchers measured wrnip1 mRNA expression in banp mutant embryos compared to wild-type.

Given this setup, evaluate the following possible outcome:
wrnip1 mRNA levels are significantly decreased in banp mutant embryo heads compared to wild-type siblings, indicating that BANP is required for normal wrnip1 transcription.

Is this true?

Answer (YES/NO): YES